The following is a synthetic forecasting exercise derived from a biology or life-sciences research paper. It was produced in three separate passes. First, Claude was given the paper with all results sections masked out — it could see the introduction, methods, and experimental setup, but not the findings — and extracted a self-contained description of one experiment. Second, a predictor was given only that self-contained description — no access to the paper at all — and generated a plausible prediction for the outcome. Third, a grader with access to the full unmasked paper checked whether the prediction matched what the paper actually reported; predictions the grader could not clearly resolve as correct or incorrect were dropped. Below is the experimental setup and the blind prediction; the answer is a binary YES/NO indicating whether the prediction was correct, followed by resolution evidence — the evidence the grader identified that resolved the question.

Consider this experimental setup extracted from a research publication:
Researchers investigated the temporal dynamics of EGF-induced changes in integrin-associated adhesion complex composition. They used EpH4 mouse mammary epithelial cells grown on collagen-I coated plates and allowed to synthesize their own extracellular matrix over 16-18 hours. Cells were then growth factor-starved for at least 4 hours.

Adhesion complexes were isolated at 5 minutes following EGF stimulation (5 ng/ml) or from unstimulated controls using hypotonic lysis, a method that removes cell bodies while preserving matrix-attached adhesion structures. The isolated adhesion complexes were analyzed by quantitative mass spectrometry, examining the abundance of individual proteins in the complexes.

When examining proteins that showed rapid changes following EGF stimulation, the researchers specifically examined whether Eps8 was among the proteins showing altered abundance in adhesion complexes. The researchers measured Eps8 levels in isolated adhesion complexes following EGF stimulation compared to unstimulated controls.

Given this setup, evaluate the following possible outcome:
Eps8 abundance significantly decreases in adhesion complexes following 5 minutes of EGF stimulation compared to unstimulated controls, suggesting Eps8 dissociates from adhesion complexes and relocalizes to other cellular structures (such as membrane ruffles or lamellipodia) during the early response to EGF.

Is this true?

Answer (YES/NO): YES